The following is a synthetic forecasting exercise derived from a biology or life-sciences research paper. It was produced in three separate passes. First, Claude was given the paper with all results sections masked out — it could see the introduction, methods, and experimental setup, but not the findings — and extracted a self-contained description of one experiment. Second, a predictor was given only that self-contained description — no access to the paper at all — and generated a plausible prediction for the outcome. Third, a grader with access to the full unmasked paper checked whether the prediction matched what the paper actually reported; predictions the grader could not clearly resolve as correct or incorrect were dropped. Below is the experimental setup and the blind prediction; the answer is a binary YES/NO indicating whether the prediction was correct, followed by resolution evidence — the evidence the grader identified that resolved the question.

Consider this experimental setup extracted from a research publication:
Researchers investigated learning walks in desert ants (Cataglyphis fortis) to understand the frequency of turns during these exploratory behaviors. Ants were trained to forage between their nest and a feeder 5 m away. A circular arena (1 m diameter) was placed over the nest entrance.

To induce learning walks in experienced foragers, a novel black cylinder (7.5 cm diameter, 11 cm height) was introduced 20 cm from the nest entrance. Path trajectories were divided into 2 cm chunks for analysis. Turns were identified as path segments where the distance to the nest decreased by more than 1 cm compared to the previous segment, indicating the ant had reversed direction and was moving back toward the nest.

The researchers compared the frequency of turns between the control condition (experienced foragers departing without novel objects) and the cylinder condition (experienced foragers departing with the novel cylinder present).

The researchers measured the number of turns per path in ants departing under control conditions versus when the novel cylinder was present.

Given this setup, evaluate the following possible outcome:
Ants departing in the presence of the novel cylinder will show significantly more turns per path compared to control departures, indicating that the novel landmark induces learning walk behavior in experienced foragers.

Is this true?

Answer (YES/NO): NO